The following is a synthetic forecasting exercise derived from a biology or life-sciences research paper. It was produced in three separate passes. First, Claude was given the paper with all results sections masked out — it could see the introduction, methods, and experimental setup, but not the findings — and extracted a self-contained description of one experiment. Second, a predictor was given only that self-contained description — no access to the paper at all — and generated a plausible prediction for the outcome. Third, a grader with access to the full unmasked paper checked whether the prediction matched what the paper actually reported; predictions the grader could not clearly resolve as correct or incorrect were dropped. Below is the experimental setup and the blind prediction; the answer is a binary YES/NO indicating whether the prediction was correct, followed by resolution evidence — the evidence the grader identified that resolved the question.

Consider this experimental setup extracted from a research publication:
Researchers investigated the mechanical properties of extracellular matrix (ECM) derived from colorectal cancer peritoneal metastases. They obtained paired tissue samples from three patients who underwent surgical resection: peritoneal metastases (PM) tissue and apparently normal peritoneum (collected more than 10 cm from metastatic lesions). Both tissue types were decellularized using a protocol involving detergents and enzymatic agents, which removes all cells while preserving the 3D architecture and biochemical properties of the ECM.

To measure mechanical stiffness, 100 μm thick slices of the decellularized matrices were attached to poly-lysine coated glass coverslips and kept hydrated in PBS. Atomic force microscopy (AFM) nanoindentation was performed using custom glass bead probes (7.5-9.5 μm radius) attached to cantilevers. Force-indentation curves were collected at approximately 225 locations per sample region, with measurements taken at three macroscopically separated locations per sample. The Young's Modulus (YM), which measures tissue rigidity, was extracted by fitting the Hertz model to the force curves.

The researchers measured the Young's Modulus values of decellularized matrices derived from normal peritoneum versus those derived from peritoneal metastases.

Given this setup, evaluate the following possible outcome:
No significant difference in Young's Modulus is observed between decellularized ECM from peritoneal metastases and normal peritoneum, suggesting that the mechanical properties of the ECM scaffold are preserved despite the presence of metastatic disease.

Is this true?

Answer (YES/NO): NO